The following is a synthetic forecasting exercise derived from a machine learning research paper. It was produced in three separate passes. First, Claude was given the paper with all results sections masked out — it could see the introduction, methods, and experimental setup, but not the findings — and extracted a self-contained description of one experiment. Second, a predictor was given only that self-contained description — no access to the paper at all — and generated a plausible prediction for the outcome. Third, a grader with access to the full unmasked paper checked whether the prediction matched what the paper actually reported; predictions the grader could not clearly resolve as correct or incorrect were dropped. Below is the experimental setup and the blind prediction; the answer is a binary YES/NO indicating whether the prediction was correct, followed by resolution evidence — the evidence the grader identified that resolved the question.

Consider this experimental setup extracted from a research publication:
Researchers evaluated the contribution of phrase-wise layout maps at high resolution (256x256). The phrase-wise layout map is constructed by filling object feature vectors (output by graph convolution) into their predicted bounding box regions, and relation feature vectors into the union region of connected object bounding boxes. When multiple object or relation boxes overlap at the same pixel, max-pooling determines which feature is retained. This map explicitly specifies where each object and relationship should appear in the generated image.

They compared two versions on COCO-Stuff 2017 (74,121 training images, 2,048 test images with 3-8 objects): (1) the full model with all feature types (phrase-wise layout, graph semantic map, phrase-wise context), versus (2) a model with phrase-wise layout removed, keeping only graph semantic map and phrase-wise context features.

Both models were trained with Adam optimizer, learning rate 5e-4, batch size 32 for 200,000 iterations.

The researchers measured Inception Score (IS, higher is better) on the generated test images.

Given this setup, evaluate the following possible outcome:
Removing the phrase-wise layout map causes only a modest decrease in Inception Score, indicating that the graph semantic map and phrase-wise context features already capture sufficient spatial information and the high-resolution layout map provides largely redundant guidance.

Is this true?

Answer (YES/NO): NO